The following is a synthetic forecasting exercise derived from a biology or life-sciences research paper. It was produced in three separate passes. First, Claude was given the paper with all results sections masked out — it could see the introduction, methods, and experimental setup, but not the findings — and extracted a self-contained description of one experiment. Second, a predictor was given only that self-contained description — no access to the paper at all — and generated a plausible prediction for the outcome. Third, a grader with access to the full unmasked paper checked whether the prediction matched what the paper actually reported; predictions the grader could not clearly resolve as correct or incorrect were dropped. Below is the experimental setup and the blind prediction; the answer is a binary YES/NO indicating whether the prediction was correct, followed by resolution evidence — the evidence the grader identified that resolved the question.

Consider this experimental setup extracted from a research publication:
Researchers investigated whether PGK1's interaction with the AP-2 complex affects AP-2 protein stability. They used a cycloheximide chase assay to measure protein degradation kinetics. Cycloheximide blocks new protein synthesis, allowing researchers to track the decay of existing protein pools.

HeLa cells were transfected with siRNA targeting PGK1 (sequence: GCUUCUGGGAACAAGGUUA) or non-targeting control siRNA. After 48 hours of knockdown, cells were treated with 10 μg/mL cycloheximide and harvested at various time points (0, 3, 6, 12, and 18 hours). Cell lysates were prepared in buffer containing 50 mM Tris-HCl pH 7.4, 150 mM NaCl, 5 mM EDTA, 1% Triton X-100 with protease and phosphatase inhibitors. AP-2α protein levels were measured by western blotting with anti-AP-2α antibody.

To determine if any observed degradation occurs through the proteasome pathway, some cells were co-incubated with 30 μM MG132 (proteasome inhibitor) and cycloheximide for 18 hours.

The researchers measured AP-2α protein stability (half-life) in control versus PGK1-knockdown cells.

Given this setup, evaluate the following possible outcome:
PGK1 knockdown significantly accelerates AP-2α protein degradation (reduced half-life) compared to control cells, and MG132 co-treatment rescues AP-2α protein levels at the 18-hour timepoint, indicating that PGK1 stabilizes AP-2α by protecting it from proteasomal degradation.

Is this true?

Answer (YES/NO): YES